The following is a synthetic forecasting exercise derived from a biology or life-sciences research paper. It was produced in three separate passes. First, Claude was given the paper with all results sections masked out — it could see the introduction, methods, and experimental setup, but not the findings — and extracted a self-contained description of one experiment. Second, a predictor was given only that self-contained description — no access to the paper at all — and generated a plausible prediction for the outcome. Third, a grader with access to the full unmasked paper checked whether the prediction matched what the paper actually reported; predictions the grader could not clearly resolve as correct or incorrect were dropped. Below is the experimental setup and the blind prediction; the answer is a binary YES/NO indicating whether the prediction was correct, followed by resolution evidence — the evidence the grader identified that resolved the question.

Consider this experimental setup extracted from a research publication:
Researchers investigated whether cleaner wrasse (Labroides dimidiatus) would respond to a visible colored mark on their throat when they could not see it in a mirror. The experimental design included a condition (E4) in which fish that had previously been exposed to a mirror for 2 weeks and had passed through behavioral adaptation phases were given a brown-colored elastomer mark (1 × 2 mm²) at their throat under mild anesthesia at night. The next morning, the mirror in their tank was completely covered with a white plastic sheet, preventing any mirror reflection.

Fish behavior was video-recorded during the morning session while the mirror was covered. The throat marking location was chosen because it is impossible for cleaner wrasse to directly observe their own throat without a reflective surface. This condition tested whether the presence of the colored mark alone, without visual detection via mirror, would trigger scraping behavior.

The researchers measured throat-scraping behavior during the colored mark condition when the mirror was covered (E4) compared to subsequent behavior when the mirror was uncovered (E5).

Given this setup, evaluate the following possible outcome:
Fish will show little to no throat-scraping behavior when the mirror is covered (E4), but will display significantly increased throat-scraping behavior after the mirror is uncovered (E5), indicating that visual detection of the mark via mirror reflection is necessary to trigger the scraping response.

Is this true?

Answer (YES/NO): YES